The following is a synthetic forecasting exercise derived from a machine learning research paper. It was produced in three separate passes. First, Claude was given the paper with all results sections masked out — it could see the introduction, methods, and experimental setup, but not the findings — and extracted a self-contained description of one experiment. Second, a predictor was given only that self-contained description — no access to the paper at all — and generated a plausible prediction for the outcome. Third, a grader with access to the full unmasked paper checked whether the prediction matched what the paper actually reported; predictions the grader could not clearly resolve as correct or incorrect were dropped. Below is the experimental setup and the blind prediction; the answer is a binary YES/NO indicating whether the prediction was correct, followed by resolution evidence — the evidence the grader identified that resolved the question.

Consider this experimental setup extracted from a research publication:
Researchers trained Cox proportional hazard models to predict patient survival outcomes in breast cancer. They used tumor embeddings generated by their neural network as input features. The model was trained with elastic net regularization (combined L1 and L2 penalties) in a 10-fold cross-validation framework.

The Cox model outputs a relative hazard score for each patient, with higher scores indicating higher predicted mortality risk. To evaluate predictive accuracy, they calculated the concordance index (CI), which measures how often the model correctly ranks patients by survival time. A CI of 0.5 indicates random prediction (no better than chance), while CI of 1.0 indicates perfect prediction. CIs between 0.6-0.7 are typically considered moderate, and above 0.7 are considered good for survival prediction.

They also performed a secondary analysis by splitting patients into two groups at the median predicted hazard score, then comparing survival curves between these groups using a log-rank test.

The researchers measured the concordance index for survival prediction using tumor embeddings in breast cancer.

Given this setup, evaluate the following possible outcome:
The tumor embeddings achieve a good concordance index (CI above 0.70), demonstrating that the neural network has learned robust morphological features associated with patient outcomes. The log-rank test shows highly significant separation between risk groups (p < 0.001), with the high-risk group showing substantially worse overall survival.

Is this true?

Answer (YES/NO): YES